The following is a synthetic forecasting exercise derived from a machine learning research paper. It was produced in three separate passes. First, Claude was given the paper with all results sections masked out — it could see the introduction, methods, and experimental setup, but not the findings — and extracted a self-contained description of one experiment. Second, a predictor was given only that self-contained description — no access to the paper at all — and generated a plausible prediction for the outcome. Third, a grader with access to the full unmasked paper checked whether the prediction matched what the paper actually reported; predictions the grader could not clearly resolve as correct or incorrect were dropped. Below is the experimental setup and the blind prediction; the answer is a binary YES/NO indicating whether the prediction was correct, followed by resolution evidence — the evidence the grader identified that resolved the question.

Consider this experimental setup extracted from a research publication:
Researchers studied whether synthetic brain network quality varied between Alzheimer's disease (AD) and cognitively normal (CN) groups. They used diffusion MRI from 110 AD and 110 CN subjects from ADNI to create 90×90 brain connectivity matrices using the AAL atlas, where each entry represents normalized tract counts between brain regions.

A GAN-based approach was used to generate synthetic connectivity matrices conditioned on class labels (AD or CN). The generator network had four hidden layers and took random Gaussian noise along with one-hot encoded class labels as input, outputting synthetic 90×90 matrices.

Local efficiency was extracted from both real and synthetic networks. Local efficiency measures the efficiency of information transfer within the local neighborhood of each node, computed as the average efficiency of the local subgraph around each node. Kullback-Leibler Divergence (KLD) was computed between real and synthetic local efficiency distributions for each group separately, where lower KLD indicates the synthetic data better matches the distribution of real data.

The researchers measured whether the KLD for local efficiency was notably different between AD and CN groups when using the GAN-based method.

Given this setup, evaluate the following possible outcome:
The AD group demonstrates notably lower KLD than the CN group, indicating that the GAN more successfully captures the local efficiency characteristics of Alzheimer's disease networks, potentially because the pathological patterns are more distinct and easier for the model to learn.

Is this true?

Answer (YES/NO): NO